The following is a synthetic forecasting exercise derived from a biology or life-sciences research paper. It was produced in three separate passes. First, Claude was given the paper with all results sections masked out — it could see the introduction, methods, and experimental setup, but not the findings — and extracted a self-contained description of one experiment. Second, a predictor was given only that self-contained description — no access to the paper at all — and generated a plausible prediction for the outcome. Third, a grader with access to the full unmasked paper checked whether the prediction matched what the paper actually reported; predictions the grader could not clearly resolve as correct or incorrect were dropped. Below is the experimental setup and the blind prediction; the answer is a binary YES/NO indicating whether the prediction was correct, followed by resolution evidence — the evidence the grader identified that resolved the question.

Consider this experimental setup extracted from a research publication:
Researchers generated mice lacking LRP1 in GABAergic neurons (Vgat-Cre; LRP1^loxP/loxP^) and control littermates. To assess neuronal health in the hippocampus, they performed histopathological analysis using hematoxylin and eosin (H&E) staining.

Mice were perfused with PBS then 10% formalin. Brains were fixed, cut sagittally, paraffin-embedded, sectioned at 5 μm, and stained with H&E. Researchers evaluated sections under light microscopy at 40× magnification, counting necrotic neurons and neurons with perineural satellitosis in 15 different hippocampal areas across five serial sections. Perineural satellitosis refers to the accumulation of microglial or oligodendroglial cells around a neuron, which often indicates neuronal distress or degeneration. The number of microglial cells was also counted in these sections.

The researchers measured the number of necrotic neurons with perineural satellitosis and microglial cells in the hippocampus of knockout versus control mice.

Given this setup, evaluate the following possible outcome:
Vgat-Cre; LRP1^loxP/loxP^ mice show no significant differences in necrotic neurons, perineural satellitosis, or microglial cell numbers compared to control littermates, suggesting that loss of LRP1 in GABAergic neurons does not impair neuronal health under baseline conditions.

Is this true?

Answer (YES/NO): NO